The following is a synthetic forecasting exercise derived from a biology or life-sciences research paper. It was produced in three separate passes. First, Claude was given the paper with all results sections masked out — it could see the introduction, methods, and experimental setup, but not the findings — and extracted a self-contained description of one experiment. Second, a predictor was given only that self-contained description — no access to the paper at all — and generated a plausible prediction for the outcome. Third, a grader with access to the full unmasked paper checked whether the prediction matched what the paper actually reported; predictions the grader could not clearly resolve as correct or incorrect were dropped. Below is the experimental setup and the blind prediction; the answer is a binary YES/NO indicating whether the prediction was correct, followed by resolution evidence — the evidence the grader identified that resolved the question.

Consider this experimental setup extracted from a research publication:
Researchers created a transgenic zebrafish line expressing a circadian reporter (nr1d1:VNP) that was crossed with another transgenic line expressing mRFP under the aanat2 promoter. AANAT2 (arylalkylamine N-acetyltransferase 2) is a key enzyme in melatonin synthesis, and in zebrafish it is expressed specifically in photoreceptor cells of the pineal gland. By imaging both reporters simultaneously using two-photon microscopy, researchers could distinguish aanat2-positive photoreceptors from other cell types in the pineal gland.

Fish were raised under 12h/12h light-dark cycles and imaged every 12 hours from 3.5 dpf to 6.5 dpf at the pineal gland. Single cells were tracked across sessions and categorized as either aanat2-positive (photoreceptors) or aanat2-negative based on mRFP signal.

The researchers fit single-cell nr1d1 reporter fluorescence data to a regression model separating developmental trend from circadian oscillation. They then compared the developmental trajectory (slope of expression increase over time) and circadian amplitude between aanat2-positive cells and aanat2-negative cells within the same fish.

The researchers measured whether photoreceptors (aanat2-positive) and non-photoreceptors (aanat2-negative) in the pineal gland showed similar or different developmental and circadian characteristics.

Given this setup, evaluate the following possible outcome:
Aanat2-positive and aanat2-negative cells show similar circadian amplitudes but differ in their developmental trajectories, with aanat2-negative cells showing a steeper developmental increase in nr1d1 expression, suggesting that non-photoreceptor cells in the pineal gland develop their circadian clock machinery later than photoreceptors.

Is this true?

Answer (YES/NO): NO